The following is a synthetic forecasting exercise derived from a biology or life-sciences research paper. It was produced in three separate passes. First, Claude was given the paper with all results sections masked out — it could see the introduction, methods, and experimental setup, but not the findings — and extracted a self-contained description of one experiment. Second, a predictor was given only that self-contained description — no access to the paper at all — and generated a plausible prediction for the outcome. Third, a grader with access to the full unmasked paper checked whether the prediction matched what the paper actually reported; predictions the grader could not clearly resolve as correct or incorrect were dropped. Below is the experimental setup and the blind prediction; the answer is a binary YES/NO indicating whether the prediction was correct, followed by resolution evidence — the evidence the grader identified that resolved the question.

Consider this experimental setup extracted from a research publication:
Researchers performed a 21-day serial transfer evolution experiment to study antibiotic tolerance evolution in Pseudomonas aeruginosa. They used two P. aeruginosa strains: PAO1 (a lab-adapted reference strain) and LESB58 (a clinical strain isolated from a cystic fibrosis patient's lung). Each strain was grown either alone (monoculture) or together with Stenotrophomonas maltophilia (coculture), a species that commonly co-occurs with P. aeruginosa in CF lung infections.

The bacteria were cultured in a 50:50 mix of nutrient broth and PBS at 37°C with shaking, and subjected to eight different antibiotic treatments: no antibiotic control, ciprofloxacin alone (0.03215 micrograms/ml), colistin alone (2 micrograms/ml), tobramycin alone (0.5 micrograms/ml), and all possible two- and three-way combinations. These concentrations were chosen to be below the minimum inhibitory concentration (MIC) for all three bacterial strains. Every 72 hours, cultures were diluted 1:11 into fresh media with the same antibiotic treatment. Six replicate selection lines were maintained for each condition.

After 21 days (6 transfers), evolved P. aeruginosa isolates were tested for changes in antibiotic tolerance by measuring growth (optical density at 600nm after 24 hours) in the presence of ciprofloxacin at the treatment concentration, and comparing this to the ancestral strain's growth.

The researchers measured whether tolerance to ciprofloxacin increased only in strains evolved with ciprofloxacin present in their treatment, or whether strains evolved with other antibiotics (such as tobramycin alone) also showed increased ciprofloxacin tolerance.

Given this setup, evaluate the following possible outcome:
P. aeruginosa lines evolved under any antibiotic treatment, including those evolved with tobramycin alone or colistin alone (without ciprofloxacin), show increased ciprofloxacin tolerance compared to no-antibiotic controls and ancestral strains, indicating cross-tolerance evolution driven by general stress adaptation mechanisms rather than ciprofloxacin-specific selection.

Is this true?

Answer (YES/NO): NO